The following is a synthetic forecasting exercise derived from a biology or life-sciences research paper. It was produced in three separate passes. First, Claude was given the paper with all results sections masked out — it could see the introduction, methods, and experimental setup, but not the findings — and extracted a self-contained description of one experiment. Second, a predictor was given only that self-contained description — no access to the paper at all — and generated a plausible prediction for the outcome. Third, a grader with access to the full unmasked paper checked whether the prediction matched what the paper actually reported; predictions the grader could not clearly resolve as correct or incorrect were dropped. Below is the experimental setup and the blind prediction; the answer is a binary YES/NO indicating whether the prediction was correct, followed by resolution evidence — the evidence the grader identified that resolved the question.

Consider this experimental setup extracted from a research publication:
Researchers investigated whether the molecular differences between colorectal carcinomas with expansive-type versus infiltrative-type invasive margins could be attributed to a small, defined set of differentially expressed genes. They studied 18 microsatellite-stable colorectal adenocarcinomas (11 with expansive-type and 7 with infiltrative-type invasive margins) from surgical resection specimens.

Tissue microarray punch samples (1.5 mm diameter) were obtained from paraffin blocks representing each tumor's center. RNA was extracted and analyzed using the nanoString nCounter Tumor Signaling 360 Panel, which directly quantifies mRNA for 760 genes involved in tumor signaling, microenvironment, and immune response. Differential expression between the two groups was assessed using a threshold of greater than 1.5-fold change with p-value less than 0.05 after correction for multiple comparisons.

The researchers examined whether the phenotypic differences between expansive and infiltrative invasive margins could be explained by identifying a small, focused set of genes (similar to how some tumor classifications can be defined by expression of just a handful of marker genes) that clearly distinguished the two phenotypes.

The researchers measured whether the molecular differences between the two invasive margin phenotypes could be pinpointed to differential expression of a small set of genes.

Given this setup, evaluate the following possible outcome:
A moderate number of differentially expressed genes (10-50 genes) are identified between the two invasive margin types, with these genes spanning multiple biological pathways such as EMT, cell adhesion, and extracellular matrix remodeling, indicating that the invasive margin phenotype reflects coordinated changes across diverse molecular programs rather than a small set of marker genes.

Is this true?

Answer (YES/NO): NO